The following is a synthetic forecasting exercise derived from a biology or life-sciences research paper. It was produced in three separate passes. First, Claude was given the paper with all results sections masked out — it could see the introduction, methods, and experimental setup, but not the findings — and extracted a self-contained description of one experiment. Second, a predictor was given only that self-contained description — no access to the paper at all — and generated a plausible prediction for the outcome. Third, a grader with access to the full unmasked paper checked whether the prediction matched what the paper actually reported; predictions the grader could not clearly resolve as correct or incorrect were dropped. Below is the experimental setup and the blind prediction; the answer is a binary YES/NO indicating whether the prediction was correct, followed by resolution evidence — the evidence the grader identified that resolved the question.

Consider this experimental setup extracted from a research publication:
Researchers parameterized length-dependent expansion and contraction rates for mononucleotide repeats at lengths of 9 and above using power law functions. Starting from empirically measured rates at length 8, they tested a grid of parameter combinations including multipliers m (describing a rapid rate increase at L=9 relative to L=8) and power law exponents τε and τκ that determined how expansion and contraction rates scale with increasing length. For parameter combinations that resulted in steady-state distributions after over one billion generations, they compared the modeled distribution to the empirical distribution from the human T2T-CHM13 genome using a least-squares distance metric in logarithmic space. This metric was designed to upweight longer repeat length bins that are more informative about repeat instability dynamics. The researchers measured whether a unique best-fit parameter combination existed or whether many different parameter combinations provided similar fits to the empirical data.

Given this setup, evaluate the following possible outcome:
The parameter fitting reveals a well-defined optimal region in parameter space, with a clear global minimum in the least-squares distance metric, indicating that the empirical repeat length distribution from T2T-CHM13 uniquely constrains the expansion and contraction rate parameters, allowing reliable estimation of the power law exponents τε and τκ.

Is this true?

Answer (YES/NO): NO